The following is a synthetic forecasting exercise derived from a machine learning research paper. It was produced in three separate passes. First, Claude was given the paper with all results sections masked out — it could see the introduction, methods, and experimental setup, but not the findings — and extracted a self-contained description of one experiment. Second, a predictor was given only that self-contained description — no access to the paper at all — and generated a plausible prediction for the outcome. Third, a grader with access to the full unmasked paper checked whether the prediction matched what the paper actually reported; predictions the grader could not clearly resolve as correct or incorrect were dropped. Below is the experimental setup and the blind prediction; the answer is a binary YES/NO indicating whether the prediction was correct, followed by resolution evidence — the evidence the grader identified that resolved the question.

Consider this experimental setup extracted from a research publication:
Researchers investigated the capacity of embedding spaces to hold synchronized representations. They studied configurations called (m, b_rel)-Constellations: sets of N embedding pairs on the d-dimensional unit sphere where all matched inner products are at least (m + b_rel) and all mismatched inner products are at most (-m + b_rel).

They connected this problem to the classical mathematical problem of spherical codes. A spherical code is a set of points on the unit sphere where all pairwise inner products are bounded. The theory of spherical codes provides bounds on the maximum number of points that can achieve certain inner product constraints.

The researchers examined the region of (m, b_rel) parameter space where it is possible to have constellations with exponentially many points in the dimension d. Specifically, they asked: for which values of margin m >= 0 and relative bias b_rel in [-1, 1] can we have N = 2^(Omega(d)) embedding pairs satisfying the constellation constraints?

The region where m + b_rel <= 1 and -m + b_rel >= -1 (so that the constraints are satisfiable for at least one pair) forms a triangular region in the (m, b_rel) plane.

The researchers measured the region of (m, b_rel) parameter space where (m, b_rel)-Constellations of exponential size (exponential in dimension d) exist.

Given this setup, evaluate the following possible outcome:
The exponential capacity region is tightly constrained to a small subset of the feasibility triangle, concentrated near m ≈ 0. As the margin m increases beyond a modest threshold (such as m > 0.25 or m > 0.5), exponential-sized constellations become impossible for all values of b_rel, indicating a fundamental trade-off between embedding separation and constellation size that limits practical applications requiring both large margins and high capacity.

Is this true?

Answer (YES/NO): NO